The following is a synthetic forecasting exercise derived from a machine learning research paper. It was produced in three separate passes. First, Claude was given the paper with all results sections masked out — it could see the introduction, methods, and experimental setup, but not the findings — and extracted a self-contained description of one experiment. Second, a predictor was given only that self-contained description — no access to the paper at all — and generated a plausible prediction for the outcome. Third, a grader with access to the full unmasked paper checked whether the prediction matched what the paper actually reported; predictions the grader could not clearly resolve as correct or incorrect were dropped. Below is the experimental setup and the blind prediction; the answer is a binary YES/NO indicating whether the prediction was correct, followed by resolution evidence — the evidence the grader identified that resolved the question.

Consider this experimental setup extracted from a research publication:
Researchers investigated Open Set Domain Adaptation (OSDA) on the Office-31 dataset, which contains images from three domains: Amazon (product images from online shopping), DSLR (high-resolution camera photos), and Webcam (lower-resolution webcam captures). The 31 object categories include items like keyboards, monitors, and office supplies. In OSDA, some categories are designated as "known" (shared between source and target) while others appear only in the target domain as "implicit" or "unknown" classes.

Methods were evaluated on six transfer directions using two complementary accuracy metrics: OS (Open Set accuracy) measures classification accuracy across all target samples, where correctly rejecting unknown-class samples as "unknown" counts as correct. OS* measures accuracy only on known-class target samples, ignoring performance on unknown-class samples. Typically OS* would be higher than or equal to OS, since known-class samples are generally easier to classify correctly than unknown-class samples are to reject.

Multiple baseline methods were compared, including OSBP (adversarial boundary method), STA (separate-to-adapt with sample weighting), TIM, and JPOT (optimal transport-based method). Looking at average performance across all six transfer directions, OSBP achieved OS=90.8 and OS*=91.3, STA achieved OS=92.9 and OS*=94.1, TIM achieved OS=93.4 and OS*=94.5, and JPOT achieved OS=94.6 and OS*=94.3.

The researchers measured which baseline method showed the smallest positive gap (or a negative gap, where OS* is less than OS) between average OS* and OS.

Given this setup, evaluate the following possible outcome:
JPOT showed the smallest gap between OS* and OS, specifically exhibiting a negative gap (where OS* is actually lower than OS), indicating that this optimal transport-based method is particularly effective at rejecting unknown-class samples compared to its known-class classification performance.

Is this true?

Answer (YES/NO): YES